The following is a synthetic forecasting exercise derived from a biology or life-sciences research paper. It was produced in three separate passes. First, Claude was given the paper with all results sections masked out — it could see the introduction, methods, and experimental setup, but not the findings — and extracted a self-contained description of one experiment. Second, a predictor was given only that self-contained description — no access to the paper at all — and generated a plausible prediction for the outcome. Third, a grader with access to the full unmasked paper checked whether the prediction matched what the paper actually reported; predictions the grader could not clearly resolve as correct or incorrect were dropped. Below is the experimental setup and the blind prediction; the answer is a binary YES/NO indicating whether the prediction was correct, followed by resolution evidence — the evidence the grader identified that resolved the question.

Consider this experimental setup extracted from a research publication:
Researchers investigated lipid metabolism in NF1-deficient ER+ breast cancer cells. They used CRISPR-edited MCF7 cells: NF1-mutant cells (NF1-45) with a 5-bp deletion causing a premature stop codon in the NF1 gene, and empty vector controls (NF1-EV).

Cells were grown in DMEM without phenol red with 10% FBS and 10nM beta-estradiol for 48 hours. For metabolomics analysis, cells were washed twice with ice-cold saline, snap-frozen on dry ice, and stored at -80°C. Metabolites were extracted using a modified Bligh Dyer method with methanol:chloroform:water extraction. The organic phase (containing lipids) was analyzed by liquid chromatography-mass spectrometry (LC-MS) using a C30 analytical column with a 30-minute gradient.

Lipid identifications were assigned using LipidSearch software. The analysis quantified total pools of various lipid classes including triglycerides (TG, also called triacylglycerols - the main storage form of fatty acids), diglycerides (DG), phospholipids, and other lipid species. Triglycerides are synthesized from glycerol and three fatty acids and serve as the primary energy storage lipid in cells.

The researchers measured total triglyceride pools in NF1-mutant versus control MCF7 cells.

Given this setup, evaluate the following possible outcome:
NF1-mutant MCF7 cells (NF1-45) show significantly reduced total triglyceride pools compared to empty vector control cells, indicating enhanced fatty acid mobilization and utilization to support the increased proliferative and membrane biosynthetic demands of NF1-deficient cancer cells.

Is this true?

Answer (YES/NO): NO